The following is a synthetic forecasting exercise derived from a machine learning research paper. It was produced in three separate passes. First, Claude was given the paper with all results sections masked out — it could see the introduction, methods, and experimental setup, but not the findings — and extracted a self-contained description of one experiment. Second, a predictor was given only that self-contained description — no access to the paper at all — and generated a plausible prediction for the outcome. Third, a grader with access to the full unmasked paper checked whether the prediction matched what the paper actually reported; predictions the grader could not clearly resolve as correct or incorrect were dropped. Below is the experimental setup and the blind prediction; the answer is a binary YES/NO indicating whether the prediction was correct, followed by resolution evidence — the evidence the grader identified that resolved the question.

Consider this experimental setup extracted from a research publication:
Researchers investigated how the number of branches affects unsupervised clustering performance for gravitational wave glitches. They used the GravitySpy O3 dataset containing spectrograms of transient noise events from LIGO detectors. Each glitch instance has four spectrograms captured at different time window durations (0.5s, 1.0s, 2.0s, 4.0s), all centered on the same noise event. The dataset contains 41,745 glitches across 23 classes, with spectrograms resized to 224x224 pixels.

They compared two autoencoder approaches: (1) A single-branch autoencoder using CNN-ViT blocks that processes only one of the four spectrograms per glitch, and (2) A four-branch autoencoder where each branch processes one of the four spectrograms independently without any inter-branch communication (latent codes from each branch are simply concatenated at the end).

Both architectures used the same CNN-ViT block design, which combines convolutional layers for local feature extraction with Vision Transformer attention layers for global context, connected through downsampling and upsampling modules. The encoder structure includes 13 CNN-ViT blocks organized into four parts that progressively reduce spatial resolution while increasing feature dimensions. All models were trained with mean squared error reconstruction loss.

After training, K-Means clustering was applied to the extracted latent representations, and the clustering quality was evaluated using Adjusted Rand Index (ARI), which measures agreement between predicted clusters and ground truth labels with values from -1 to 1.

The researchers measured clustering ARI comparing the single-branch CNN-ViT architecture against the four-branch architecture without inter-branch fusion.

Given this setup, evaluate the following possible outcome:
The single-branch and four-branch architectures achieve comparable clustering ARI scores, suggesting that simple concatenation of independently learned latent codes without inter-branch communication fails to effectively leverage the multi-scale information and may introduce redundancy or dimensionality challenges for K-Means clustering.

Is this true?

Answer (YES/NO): NO